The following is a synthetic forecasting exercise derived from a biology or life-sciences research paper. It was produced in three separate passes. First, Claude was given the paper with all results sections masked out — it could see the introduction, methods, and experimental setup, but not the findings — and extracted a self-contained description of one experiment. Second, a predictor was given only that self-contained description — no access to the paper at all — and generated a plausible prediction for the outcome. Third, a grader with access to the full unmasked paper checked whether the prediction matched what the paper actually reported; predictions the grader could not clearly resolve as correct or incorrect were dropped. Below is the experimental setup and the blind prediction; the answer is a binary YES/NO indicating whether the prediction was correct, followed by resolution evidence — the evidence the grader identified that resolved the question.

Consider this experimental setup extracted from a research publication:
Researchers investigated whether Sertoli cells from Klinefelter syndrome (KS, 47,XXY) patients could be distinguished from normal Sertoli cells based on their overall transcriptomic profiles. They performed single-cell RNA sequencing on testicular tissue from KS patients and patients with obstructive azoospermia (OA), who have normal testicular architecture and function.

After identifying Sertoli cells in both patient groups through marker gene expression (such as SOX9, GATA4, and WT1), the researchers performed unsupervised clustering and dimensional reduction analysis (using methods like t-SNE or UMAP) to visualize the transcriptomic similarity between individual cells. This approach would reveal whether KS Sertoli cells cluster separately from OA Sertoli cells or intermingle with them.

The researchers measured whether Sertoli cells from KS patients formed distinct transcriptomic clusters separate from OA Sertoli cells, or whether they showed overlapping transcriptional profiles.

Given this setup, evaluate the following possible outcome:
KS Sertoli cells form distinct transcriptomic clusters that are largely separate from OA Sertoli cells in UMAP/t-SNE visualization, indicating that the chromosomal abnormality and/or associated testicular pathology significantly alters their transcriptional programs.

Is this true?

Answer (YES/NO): YES